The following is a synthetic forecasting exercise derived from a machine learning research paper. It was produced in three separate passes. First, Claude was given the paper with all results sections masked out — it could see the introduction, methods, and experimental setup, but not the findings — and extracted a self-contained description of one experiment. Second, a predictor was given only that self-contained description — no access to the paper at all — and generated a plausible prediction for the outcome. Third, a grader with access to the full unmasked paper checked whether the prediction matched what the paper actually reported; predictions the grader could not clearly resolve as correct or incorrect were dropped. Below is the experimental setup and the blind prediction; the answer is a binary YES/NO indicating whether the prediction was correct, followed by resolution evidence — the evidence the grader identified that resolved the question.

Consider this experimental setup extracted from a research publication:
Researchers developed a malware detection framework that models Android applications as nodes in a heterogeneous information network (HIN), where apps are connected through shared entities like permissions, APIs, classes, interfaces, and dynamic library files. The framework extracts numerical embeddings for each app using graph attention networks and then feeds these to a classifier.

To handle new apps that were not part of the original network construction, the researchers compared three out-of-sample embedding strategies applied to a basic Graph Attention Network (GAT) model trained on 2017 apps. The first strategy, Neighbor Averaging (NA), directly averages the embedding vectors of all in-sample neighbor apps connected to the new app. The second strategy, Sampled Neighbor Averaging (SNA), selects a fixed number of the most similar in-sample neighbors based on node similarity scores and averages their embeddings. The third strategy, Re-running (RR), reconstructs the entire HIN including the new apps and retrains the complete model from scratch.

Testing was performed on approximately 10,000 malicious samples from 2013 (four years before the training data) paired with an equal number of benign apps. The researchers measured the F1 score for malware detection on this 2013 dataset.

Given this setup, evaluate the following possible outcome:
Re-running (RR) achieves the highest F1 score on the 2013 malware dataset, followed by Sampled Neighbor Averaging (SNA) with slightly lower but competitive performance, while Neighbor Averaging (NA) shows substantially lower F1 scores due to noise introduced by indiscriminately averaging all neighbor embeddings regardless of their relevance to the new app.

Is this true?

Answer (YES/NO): NO